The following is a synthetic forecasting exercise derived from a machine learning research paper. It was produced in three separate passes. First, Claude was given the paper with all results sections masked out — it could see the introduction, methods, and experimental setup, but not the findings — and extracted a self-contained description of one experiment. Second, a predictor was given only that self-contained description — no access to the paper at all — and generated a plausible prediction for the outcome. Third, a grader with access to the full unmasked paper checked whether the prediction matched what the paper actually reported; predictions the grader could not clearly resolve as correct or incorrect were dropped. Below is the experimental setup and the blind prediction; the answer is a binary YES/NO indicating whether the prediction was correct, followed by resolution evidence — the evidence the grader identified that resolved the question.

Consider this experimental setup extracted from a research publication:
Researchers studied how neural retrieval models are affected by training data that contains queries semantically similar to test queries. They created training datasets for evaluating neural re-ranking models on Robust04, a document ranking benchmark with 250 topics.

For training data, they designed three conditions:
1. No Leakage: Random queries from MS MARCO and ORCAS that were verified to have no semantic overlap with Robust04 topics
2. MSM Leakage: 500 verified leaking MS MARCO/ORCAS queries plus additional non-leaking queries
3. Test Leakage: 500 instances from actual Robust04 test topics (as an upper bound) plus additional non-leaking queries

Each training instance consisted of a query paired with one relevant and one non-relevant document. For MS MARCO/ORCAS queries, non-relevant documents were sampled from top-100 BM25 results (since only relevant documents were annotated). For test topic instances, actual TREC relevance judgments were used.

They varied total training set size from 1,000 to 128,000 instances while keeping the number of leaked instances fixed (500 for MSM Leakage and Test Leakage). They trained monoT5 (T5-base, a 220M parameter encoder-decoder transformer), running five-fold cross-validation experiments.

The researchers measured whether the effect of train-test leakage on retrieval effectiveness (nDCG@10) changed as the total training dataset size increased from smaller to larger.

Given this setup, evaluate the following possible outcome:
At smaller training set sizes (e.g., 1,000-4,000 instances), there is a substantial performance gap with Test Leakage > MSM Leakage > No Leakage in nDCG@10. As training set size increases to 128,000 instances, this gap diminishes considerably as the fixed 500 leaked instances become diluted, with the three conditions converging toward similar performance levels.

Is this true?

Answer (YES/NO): NO